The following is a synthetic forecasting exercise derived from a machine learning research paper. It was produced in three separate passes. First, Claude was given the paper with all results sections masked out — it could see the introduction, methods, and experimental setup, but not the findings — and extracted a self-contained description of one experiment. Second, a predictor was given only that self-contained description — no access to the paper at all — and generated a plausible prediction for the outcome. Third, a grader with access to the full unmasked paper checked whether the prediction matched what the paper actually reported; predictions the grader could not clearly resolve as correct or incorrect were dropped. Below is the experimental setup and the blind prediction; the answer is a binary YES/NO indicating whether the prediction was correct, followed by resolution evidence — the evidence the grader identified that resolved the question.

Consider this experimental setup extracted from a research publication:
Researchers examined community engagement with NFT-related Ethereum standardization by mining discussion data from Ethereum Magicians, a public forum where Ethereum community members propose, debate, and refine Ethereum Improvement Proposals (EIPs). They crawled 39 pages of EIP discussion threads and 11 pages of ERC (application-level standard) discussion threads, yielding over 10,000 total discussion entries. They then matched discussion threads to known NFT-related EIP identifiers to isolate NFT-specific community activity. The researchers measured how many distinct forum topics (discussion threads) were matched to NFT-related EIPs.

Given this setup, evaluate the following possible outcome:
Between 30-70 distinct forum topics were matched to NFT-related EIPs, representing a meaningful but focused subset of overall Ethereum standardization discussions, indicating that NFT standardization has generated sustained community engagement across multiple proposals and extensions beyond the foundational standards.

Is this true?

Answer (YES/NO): NO